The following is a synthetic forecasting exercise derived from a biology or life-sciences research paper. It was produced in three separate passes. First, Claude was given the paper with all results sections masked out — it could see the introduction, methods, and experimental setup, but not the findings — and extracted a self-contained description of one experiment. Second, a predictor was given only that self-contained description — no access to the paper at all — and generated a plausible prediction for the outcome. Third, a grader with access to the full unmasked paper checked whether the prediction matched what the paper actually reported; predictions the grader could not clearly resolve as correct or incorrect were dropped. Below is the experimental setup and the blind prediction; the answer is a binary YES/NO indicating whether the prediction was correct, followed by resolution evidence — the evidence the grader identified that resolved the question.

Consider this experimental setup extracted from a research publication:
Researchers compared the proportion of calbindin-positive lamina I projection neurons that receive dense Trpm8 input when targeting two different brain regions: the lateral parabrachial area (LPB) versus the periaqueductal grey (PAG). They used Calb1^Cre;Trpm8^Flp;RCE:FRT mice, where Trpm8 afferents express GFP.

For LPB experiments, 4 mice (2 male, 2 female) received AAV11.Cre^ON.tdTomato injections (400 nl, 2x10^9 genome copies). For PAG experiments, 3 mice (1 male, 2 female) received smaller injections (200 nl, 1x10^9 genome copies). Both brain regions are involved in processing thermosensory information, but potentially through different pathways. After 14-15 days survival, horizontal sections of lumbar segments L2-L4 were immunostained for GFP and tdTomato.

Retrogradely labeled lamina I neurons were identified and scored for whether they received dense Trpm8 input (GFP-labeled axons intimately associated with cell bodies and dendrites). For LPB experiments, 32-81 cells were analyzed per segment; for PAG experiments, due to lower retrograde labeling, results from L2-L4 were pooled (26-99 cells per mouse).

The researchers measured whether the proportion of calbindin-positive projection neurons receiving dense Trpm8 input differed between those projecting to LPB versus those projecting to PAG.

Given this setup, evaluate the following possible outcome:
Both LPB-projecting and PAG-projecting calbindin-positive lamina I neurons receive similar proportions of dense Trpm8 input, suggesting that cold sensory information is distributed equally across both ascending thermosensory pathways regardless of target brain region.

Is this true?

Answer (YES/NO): NO